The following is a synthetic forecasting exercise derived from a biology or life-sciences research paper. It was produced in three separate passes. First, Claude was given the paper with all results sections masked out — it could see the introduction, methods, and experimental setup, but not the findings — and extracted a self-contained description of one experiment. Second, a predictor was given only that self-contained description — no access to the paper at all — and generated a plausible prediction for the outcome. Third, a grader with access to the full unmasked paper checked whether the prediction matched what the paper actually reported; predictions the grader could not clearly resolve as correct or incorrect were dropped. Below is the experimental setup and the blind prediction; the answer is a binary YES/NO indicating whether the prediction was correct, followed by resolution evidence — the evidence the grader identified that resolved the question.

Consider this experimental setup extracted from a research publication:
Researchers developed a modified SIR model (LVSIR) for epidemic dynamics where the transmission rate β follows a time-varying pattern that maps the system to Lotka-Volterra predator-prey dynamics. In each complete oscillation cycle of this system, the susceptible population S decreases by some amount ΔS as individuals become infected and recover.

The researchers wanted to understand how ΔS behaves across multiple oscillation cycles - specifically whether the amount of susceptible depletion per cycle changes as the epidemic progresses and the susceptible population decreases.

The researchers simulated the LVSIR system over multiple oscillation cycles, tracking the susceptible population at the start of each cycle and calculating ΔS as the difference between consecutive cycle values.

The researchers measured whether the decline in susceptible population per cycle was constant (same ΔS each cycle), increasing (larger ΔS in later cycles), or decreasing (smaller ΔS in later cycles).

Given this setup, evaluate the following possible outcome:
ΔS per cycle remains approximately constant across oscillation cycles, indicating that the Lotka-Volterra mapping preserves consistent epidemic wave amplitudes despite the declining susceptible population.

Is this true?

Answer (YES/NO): YES